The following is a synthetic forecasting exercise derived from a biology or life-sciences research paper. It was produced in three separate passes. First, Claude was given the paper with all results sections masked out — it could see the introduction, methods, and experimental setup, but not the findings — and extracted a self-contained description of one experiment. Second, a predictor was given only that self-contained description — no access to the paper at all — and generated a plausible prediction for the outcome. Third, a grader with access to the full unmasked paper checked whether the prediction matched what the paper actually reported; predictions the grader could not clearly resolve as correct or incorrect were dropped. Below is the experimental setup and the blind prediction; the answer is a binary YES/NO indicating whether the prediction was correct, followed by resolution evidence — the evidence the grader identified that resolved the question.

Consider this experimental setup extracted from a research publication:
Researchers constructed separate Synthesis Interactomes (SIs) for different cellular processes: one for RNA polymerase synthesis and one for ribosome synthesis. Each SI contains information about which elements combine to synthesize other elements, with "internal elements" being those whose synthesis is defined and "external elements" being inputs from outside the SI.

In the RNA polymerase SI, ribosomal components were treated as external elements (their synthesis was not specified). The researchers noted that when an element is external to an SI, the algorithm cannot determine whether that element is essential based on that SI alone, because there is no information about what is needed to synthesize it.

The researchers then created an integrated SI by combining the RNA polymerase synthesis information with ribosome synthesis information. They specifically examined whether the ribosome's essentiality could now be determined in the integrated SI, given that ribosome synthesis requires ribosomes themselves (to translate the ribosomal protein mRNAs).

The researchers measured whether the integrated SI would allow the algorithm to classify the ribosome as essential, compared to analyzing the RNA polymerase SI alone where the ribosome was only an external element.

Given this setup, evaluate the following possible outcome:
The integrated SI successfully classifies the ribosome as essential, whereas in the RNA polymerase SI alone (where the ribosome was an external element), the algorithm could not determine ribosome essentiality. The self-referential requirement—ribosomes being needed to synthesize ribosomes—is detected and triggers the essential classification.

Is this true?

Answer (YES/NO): YES